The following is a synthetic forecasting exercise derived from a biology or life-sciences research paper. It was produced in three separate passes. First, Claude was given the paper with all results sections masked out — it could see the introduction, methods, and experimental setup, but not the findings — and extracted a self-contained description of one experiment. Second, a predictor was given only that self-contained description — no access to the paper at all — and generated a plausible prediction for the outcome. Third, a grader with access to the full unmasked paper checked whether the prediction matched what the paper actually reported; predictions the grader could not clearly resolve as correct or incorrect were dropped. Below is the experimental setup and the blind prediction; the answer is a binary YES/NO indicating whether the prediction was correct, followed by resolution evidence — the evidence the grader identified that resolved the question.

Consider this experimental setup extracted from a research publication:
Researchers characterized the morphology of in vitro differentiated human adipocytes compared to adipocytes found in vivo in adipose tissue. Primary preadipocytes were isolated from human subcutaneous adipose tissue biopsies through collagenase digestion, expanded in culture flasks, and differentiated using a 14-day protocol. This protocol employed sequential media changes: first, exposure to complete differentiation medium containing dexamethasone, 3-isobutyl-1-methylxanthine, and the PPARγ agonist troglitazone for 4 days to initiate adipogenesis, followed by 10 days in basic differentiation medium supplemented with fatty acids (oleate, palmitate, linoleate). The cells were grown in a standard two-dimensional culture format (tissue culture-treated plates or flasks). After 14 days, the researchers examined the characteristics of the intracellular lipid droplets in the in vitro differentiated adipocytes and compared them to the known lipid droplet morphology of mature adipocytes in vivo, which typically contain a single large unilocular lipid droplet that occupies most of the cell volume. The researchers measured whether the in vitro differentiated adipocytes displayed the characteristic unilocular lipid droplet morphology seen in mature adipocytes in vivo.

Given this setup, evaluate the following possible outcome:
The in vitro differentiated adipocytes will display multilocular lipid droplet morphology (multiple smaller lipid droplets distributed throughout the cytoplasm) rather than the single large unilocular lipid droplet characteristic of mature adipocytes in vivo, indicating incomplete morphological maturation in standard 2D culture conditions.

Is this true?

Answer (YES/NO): YES